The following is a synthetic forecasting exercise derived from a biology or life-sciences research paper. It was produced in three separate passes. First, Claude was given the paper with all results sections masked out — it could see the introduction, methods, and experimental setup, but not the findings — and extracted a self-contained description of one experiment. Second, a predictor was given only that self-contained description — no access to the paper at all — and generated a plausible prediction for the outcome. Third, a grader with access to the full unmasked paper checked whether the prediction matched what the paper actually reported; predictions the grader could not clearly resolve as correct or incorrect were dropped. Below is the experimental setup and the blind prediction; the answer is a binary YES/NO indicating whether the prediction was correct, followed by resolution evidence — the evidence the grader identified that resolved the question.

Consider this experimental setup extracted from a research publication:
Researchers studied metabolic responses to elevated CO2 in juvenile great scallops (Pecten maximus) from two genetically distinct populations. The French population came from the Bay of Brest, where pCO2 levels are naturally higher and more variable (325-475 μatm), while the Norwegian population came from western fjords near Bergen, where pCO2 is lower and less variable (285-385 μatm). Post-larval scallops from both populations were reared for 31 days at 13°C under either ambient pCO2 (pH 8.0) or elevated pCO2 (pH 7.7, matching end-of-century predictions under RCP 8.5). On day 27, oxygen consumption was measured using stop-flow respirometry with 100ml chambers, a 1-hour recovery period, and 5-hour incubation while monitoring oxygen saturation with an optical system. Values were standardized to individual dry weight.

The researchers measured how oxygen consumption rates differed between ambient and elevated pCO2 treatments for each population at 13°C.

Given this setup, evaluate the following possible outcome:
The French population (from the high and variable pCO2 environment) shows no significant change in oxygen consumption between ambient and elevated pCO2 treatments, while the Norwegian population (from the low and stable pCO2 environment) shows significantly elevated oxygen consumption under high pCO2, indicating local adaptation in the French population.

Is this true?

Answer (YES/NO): NO